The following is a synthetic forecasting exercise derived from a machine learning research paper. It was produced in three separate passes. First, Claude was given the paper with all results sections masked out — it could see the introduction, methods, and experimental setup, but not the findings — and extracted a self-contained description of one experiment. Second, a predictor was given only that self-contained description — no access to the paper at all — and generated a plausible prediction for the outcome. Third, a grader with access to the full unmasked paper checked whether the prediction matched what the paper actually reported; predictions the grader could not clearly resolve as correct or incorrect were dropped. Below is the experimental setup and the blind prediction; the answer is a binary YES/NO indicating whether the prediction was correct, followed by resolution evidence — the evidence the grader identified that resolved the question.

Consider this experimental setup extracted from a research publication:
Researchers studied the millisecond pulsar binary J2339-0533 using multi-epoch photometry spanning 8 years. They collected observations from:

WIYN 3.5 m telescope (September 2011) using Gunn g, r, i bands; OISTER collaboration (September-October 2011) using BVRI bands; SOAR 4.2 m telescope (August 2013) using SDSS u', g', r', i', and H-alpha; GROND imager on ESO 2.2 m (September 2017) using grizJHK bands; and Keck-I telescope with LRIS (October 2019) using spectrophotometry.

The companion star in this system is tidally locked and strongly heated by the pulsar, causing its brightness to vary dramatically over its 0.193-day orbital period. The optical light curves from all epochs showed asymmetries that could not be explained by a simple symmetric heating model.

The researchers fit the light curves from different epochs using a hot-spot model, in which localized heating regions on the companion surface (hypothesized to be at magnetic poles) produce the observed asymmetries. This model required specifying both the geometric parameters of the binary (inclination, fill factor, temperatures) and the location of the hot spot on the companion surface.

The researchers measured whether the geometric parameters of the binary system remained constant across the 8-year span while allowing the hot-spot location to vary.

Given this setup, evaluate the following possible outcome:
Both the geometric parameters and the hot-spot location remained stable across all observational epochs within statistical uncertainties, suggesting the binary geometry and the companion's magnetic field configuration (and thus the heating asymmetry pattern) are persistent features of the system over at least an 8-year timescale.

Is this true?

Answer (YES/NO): NO